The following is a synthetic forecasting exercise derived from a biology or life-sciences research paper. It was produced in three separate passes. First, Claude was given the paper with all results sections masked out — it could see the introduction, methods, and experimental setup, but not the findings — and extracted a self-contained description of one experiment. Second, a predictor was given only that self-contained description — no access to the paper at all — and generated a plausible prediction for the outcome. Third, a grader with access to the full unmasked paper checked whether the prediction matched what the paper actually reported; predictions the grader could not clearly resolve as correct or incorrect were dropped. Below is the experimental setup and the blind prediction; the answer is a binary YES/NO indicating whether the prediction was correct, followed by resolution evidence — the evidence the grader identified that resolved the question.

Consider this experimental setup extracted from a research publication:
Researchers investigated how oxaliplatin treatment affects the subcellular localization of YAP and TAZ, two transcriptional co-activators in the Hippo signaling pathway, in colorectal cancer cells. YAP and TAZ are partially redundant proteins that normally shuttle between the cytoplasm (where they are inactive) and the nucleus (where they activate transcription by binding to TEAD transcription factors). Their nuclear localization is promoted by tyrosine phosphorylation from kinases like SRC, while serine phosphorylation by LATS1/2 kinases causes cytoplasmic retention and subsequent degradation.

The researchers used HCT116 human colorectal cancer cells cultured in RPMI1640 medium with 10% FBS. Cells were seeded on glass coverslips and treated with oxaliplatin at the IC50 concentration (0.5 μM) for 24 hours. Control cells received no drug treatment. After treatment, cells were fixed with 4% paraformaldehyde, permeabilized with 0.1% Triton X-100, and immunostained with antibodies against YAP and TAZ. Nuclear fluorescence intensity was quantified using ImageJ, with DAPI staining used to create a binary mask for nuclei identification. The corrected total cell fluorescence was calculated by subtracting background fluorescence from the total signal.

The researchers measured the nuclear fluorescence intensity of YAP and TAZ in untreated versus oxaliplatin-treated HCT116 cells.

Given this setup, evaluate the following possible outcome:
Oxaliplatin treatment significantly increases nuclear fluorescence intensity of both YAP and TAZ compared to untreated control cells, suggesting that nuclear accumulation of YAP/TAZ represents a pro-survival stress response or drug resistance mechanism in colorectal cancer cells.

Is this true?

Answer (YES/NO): NO